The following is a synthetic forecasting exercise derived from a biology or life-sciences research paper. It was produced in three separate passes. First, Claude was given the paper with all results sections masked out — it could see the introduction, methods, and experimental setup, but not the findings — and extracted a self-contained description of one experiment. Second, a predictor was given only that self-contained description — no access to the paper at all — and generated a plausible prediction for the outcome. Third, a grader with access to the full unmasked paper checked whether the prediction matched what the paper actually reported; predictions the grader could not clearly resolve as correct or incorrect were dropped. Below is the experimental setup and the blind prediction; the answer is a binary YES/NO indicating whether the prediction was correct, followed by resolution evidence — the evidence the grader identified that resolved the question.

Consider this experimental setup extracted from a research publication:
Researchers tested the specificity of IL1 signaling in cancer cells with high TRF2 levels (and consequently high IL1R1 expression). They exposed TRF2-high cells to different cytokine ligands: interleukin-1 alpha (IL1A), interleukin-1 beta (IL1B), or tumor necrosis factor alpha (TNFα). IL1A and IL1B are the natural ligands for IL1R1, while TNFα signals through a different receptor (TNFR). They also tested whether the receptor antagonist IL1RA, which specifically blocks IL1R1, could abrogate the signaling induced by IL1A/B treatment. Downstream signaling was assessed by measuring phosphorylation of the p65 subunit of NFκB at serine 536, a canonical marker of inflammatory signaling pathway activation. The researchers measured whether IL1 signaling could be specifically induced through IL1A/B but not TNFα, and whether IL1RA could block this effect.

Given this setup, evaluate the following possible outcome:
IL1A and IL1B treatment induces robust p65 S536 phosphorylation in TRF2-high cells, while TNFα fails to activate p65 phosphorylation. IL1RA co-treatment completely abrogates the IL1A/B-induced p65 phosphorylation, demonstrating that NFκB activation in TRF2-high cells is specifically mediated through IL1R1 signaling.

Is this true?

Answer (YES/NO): NO